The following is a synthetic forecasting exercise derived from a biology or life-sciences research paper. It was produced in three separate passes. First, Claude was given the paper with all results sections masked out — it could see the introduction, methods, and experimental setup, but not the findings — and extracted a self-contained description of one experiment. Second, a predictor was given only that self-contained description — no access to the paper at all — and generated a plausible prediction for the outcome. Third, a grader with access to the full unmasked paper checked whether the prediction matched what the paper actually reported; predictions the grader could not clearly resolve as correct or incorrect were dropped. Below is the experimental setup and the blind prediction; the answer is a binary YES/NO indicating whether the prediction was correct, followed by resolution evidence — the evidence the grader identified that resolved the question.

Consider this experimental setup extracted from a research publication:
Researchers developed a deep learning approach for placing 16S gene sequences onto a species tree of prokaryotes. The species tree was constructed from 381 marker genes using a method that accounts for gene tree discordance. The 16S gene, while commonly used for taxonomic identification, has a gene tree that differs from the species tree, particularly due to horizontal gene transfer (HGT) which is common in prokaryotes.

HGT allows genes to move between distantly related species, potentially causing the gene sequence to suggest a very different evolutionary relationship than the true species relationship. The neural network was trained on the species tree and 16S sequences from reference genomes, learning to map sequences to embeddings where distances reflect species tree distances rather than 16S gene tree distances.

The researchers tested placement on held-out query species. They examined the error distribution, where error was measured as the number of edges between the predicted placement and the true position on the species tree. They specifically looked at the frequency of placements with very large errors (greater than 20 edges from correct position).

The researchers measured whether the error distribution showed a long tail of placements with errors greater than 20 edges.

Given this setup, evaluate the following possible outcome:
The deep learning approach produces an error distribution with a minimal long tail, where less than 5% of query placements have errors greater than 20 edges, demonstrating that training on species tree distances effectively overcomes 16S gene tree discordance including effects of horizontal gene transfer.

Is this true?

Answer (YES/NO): NO